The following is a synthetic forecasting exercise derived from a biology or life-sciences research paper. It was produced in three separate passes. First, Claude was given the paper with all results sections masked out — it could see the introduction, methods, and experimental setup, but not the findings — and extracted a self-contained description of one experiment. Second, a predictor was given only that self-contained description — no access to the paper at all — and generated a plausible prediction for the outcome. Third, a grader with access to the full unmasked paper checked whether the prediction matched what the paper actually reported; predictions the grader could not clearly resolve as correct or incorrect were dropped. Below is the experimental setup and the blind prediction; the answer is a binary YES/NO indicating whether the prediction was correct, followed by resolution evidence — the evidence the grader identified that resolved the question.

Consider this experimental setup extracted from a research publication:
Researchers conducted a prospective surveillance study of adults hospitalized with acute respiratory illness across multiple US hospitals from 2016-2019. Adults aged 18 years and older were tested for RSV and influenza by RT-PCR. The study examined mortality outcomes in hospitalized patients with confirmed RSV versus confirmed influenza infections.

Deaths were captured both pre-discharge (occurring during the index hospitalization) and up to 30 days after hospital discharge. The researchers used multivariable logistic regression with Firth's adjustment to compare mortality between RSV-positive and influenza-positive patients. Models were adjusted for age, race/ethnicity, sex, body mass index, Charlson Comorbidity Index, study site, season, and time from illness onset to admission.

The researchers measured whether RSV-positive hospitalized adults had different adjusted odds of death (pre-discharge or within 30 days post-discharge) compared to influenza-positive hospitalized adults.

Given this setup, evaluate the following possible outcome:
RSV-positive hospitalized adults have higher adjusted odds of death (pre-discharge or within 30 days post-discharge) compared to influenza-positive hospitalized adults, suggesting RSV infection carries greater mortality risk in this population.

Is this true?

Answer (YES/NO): NO